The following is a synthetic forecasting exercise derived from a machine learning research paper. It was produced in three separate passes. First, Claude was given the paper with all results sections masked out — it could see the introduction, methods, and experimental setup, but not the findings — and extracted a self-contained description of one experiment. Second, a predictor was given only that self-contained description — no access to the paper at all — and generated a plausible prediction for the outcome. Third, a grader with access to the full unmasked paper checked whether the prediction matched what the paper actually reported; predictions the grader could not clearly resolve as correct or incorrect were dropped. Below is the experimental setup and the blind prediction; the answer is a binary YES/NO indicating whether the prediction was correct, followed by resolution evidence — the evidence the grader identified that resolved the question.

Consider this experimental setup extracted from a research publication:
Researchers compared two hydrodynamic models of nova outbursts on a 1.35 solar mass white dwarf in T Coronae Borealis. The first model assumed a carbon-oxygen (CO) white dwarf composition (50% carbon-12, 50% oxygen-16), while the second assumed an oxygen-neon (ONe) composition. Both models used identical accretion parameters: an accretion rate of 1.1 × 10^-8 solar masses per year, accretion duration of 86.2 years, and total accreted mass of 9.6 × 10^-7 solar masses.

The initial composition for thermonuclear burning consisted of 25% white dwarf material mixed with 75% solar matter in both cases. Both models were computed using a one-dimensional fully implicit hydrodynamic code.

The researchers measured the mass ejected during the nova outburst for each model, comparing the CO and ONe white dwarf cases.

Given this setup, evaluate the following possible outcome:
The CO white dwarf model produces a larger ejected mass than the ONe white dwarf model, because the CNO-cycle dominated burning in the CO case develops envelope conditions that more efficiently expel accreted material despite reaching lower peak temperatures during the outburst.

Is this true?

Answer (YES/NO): NO